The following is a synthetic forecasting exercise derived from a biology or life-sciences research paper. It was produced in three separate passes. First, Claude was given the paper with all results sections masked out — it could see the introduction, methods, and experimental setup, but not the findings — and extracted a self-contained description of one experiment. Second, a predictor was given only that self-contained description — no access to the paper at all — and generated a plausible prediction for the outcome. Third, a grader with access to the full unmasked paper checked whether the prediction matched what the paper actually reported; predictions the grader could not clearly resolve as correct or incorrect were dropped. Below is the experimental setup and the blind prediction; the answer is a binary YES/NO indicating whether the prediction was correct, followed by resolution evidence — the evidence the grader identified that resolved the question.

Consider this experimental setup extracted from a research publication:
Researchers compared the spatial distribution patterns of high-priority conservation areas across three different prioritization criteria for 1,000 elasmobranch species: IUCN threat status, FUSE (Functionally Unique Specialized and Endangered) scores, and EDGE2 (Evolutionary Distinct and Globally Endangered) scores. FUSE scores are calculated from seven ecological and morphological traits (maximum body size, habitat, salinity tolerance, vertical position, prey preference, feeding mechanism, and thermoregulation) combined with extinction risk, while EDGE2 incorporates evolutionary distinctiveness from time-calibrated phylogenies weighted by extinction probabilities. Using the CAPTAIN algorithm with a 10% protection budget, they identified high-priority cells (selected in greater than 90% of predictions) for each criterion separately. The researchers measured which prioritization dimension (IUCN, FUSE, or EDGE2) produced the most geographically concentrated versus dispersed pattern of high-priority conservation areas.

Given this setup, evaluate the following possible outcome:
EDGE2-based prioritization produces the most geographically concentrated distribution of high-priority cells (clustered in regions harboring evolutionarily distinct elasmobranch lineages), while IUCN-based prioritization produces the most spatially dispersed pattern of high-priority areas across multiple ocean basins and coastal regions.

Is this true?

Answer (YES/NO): YES